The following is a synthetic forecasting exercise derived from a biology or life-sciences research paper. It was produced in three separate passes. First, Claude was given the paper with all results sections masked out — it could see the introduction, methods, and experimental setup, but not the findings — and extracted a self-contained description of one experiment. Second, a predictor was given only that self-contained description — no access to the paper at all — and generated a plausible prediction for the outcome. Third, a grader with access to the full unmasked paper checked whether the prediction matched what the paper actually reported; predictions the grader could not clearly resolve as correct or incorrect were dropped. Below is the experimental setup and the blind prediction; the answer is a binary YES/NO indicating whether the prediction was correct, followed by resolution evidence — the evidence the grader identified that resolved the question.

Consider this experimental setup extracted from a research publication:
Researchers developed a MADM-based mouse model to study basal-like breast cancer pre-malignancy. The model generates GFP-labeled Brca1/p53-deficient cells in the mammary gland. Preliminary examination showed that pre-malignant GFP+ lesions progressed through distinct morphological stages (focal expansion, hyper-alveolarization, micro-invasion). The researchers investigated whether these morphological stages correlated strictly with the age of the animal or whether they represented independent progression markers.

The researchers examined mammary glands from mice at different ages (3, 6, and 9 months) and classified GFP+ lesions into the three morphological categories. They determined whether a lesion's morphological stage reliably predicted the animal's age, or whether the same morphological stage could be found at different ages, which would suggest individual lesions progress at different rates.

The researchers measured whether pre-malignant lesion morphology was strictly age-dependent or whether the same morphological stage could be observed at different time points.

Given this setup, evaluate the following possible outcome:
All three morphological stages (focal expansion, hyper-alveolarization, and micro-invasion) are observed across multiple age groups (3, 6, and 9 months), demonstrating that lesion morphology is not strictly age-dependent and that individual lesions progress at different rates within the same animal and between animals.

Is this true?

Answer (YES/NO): NO